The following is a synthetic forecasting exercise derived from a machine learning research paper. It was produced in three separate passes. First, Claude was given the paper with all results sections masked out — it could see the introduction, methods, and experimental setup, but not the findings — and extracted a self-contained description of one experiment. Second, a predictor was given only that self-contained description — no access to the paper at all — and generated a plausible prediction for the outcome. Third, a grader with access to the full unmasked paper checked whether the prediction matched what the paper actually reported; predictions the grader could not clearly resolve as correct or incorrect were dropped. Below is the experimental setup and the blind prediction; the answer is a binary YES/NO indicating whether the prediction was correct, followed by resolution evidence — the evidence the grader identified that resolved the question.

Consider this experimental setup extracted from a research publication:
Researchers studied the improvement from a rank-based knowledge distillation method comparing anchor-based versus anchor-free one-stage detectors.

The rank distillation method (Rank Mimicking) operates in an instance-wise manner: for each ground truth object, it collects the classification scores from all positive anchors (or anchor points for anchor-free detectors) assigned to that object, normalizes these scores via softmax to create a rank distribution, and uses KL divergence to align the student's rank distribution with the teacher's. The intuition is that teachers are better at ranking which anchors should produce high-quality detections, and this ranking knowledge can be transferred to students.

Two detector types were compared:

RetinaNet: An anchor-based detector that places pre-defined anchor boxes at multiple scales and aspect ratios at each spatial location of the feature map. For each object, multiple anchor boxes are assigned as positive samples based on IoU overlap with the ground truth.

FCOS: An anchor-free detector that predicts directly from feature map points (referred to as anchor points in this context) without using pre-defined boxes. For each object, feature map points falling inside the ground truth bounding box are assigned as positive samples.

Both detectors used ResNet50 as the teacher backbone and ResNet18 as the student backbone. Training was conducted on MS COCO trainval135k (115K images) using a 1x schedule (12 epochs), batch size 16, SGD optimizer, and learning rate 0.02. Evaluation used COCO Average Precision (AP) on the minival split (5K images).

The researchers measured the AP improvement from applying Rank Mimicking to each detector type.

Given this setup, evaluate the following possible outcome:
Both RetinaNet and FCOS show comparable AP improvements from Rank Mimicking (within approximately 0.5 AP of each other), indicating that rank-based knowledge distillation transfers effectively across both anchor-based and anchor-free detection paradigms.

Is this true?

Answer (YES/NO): NO